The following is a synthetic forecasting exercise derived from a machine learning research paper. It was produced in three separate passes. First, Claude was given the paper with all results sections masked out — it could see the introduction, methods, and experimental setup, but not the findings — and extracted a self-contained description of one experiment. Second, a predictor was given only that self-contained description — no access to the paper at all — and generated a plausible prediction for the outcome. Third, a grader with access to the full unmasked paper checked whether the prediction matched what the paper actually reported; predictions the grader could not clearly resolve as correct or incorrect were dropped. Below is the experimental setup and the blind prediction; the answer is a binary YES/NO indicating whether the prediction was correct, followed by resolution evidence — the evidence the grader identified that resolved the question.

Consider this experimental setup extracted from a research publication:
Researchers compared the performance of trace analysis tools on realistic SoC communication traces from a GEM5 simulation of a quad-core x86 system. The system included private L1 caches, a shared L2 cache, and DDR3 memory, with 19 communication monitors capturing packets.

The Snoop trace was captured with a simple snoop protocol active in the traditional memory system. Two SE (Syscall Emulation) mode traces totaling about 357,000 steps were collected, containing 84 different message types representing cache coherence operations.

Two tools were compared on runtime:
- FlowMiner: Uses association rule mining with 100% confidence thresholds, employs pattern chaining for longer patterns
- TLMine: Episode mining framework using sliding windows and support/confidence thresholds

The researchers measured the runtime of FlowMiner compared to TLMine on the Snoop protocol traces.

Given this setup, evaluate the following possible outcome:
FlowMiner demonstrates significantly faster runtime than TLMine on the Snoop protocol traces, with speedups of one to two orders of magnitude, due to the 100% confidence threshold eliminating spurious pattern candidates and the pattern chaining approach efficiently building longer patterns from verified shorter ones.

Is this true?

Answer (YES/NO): YES